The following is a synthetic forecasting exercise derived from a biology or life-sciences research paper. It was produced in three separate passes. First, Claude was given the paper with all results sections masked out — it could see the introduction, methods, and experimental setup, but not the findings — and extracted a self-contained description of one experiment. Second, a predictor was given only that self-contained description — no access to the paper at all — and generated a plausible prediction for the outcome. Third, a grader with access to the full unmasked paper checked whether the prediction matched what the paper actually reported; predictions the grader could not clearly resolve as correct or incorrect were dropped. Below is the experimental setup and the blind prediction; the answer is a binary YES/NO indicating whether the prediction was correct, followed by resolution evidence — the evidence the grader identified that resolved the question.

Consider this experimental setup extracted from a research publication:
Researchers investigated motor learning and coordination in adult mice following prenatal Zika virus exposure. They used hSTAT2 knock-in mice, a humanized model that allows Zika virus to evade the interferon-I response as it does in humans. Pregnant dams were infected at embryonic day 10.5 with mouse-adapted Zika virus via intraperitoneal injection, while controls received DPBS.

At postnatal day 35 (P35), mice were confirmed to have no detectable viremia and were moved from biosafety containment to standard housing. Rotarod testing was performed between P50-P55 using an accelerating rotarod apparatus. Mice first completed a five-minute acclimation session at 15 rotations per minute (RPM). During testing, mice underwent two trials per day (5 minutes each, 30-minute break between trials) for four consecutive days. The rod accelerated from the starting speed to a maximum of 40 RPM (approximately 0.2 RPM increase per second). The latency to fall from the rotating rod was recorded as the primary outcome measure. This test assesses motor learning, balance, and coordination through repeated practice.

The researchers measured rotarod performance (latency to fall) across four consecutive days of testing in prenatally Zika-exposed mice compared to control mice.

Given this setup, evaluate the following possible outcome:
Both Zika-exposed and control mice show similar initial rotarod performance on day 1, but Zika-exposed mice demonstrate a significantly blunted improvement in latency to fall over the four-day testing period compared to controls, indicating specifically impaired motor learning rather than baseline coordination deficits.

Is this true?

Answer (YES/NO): NO